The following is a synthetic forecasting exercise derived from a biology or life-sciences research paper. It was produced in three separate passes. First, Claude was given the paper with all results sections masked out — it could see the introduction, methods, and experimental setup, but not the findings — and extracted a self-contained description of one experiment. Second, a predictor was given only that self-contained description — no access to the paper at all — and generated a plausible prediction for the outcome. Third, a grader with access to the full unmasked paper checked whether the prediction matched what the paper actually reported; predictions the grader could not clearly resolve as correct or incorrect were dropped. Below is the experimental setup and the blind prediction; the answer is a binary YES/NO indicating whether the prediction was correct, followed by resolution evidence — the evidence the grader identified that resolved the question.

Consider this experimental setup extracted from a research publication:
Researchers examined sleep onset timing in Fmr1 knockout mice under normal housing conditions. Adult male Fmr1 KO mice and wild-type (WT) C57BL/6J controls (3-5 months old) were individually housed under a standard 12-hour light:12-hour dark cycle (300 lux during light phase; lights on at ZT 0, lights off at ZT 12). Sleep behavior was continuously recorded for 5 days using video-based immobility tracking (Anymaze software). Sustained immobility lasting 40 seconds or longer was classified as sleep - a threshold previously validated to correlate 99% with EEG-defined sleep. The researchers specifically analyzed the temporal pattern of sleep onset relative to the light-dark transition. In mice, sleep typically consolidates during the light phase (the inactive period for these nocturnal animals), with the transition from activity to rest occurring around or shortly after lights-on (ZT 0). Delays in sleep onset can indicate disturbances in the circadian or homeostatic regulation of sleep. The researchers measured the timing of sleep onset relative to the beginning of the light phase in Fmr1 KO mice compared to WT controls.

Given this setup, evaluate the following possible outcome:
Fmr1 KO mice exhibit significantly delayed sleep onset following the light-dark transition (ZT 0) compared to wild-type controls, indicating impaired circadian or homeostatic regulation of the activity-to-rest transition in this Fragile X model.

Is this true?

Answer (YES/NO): YES